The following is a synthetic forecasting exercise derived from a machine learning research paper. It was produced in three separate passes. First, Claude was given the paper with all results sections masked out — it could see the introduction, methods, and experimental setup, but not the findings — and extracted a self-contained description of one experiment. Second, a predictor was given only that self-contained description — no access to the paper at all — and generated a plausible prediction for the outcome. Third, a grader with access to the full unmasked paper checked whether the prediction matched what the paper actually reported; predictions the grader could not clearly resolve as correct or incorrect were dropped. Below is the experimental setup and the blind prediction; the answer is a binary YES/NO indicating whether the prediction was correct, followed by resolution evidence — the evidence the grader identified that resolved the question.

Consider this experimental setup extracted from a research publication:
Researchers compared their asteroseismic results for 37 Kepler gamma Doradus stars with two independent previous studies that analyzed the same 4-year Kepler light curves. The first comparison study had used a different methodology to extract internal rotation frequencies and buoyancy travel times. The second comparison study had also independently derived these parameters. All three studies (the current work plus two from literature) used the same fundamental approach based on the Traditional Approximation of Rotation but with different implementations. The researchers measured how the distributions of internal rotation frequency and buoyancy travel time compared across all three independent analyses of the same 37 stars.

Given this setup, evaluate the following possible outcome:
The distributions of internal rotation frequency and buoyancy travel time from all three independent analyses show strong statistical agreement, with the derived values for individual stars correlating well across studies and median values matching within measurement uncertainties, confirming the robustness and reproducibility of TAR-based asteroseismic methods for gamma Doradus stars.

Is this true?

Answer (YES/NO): YES